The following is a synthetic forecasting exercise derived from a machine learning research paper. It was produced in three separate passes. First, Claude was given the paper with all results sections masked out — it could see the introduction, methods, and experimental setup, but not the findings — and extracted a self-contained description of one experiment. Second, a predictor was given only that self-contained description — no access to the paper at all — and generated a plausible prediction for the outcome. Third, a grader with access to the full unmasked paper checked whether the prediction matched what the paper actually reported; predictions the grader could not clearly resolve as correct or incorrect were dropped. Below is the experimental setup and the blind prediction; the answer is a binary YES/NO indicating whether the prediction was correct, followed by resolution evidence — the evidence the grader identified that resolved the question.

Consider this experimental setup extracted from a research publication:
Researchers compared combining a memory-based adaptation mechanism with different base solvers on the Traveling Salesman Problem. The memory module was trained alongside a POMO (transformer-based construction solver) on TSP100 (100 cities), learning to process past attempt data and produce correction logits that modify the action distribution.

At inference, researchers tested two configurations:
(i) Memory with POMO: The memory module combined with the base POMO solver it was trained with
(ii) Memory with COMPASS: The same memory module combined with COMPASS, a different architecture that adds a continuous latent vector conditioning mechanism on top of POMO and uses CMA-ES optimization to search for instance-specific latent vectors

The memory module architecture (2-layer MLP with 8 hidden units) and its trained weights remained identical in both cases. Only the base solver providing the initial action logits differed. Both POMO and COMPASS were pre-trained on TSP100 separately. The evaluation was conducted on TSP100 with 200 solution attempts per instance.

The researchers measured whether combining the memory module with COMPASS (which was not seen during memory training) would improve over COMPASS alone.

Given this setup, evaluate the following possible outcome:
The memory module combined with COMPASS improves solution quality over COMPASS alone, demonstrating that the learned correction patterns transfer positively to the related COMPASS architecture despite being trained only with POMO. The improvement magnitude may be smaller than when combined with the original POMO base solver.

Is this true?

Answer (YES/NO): YES